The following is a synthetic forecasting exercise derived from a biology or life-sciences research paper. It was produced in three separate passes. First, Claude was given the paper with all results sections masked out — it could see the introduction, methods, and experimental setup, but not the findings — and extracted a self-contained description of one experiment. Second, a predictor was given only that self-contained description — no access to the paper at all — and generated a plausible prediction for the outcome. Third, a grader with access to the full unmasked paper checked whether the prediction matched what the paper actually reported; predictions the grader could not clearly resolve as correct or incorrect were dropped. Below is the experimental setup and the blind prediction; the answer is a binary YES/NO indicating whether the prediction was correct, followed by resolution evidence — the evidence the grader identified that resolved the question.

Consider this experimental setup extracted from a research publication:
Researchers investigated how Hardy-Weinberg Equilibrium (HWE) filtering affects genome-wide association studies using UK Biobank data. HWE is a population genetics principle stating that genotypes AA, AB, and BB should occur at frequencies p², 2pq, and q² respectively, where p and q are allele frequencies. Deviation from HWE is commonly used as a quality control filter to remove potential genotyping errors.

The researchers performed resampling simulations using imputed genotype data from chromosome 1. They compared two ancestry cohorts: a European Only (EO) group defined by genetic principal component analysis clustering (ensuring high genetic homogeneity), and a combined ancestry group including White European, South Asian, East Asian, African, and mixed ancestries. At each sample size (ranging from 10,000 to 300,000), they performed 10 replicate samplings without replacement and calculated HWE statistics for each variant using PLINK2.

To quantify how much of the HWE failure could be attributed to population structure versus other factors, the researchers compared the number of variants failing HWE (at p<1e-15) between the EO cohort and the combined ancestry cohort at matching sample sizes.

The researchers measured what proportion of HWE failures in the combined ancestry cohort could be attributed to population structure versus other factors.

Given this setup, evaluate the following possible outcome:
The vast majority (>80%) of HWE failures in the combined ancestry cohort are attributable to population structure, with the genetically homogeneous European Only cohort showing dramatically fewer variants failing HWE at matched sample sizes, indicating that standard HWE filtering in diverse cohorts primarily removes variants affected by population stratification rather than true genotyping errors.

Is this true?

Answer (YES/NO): YES